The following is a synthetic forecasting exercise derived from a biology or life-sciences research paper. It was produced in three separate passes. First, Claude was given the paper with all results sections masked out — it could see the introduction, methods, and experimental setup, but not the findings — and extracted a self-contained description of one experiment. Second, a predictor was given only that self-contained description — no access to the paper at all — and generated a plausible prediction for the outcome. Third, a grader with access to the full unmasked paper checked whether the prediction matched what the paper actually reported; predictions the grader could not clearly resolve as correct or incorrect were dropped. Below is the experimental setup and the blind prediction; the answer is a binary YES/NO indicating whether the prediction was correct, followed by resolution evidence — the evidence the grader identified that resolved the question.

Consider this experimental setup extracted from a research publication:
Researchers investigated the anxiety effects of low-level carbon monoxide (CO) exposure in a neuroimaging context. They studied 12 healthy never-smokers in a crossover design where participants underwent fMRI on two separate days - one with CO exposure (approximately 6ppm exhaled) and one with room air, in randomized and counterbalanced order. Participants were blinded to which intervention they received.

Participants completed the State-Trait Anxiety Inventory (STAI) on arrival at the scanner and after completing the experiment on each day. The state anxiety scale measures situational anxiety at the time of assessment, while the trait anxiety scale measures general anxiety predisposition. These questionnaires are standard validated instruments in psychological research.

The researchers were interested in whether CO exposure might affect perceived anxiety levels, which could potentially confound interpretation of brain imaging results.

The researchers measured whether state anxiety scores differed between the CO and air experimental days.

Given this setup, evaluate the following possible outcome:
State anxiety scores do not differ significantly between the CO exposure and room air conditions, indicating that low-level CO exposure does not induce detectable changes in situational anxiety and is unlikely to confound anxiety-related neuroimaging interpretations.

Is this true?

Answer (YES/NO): YES